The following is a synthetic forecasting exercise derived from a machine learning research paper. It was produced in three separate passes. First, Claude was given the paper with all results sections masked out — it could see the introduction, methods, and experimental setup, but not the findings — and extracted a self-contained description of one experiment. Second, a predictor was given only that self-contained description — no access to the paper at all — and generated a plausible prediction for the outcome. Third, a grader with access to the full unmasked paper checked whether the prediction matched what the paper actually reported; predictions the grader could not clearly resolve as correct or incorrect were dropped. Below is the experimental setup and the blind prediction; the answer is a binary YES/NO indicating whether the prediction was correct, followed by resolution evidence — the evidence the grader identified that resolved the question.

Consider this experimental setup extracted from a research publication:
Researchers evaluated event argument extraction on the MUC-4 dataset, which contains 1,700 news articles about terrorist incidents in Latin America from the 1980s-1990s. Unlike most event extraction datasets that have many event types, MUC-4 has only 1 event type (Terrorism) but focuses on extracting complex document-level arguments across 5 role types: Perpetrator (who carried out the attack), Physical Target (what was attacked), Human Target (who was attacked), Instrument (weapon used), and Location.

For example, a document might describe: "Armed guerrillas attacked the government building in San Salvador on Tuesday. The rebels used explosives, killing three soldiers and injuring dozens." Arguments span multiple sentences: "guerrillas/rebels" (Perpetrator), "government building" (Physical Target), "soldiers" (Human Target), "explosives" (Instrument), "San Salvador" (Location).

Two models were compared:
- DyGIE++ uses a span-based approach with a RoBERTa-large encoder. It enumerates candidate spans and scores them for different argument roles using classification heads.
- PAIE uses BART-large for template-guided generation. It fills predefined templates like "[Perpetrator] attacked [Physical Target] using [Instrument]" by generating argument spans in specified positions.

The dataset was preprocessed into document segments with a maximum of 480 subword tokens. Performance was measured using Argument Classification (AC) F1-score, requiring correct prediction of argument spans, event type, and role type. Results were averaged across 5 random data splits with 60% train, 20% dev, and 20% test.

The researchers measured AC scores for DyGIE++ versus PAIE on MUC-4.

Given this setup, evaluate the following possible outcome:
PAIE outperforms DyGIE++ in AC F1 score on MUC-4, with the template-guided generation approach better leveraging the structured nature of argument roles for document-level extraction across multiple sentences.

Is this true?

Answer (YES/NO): NO